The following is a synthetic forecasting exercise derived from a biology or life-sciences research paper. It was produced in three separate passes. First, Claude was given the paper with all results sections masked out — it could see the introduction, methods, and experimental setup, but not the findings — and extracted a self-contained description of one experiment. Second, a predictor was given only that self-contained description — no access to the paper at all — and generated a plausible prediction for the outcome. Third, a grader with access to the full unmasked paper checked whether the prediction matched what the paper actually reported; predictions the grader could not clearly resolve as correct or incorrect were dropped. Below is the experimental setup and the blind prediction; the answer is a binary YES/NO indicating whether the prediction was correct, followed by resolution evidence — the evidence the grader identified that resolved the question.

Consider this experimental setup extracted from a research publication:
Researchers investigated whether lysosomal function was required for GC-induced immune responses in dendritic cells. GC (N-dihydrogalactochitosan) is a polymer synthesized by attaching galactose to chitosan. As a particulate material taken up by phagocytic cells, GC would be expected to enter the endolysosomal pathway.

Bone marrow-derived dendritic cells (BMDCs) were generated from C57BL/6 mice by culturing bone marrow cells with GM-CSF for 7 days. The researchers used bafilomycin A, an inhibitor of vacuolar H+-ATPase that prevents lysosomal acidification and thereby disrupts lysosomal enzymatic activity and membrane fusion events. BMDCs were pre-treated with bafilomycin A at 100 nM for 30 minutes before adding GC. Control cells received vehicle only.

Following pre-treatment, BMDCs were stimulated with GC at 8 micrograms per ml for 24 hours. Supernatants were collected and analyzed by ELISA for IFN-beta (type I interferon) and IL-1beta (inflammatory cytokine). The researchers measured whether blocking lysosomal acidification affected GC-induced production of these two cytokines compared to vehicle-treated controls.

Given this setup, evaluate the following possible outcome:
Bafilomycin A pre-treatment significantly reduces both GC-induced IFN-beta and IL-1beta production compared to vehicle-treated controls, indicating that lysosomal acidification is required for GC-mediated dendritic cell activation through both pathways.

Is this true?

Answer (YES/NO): YES